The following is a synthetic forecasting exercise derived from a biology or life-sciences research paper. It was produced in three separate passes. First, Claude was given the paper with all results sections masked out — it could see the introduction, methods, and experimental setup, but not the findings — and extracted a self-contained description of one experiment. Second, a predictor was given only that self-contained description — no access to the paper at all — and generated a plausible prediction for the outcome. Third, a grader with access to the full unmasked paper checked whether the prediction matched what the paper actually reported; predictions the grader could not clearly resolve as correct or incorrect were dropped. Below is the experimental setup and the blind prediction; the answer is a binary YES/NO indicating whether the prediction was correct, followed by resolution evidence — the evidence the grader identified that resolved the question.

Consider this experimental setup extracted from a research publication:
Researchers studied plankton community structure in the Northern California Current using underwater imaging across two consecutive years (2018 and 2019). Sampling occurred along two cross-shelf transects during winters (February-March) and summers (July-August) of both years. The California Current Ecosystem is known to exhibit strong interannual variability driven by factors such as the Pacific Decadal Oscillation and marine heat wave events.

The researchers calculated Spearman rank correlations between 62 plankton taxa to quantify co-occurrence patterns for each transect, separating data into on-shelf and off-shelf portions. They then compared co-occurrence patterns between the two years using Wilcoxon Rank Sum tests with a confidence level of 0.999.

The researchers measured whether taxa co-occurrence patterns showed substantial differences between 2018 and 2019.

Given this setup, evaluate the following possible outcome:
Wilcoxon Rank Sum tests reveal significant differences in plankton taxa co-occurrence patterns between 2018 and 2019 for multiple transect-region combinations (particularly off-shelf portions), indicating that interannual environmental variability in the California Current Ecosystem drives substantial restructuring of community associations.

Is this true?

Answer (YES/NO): NO